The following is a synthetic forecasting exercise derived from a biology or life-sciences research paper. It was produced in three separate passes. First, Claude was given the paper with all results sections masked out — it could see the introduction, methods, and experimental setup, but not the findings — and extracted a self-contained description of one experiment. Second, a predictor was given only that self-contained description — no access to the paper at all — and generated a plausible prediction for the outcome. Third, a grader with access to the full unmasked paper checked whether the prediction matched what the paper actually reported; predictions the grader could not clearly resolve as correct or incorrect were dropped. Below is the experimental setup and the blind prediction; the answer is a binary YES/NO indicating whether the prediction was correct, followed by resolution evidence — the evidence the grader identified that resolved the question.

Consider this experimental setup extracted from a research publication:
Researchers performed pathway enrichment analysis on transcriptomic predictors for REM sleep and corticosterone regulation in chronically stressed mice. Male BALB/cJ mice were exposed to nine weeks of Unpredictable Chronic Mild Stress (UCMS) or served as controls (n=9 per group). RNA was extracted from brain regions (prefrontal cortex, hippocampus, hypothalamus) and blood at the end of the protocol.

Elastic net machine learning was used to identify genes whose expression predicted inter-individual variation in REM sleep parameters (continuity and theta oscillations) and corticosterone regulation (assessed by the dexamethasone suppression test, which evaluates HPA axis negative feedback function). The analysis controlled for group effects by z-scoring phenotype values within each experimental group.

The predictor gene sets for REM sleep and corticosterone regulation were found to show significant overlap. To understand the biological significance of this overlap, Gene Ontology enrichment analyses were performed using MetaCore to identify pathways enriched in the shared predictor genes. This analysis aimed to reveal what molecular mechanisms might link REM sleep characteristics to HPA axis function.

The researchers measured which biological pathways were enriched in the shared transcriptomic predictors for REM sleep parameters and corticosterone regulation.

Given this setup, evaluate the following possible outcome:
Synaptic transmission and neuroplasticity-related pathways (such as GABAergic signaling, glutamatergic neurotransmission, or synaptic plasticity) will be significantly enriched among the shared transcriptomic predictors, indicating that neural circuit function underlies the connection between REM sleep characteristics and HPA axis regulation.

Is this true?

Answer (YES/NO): NO